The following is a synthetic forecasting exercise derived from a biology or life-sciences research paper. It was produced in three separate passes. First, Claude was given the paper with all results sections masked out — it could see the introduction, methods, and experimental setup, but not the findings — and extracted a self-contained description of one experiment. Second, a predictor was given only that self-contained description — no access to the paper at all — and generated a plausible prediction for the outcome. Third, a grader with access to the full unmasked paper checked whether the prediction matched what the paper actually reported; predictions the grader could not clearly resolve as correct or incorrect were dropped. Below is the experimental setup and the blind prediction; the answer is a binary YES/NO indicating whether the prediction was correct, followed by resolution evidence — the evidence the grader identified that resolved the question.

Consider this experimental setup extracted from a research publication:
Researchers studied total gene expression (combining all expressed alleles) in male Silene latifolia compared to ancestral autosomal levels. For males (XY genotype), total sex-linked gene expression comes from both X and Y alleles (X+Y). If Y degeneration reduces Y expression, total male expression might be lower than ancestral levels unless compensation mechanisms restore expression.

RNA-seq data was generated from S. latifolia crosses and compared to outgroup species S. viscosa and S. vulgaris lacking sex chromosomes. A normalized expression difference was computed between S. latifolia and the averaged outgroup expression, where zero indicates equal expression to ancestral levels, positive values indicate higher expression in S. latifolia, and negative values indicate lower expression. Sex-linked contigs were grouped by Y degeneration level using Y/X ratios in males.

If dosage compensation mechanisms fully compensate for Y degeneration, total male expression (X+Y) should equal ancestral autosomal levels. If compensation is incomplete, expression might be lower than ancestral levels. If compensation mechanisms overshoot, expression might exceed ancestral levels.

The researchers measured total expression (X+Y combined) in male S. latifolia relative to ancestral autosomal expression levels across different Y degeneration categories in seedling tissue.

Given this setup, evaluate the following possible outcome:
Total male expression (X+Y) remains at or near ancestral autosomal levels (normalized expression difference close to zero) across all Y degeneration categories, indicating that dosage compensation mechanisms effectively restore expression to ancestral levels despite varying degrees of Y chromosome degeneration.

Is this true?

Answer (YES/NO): YES